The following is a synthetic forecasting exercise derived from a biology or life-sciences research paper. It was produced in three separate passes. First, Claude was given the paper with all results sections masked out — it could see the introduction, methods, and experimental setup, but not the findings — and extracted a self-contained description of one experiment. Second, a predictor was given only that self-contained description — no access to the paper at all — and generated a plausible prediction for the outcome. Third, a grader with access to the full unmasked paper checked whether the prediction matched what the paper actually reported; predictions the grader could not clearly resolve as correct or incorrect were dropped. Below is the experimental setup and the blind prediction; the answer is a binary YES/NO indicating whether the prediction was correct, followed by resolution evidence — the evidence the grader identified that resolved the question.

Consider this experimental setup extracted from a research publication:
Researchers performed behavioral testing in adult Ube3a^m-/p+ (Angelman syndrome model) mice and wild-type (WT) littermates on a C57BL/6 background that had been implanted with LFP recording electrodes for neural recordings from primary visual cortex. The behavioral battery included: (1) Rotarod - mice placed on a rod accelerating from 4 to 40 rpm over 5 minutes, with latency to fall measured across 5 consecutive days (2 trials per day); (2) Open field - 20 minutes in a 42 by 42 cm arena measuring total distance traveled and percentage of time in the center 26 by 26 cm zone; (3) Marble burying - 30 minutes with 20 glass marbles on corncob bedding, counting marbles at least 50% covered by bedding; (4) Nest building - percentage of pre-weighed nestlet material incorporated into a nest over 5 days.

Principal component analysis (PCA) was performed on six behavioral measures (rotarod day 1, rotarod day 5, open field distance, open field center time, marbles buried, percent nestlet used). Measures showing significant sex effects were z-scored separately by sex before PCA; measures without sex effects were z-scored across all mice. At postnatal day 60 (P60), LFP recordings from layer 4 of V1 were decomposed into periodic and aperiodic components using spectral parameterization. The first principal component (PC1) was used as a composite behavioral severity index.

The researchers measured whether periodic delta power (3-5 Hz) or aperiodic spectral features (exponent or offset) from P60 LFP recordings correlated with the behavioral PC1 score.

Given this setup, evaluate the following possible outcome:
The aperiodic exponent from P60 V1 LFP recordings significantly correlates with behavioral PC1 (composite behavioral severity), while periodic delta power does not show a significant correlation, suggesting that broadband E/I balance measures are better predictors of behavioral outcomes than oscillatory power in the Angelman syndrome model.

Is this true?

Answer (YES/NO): YES